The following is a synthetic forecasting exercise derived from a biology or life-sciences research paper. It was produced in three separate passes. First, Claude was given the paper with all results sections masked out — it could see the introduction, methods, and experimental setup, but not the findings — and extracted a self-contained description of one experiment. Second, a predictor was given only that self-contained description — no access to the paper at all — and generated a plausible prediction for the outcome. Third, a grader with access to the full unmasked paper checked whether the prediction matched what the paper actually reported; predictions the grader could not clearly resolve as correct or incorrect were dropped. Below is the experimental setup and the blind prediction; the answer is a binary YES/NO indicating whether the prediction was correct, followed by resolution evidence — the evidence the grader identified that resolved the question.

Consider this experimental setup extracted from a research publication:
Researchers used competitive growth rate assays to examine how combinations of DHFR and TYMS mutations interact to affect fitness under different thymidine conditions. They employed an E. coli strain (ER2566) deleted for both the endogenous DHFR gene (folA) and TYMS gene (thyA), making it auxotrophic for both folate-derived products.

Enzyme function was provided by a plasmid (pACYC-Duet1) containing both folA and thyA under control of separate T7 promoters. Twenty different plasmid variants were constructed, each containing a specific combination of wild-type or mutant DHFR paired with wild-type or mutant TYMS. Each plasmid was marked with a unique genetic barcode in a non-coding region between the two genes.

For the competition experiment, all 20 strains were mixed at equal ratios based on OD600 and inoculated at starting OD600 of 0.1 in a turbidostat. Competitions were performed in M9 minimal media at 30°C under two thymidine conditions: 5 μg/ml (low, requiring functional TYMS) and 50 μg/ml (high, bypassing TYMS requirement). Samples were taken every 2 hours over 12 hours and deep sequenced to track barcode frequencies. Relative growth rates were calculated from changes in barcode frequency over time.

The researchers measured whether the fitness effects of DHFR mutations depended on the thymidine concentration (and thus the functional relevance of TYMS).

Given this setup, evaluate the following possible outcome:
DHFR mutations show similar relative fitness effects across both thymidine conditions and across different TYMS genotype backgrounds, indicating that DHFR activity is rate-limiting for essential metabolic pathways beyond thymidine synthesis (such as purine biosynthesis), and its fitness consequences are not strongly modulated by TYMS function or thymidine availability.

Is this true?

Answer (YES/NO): NO